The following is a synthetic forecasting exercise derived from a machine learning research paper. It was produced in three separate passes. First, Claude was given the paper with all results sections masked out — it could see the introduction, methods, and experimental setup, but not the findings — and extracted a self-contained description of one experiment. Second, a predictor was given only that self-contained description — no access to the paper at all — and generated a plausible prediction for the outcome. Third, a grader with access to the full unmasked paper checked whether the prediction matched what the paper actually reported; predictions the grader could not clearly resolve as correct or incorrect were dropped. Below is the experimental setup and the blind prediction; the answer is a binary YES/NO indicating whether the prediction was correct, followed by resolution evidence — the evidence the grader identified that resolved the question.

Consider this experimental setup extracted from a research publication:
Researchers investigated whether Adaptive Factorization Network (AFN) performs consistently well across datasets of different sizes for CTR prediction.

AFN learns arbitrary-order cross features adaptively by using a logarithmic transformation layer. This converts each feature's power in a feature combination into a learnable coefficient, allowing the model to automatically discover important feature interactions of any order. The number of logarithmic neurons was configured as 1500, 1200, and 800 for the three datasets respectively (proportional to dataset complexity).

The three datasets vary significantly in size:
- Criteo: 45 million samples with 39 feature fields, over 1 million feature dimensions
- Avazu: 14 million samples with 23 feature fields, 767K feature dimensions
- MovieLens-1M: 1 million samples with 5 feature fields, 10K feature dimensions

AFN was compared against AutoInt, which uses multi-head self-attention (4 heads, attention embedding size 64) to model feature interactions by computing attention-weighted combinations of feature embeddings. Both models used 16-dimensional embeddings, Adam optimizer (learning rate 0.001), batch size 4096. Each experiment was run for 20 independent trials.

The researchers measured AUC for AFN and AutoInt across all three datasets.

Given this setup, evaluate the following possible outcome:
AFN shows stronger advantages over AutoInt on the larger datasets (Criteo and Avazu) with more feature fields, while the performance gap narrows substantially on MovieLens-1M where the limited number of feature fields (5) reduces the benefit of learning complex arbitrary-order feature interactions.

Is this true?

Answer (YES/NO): NO